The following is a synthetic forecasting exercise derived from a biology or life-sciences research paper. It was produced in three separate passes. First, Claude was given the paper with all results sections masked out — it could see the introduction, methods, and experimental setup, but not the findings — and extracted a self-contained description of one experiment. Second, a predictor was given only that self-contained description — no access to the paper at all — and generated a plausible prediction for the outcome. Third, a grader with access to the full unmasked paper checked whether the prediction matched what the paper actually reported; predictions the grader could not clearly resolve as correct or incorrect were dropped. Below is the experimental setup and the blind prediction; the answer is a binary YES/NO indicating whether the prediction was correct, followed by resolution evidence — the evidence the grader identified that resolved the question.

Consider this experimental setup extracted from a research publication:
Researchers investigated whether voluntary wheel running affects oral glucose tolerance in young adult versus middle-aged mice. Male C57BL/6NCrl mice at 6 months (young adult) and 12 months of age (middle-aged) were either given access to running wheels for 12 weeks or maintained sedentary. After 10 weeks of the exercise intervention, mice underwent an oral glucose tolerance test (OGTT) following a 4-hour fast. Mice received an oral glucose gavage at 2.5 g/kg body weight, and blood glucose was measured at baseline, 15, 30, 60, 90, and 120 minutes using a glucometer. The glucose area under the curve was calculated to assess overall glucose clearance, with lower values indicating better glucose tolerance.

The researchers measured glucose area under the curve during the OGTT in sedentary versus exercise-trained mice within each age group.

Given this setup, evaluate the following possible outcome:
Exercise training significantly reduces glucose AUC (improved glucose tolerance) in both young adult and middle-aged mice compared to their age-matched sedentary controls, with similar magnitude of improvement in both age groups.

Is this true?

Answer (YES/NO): NO